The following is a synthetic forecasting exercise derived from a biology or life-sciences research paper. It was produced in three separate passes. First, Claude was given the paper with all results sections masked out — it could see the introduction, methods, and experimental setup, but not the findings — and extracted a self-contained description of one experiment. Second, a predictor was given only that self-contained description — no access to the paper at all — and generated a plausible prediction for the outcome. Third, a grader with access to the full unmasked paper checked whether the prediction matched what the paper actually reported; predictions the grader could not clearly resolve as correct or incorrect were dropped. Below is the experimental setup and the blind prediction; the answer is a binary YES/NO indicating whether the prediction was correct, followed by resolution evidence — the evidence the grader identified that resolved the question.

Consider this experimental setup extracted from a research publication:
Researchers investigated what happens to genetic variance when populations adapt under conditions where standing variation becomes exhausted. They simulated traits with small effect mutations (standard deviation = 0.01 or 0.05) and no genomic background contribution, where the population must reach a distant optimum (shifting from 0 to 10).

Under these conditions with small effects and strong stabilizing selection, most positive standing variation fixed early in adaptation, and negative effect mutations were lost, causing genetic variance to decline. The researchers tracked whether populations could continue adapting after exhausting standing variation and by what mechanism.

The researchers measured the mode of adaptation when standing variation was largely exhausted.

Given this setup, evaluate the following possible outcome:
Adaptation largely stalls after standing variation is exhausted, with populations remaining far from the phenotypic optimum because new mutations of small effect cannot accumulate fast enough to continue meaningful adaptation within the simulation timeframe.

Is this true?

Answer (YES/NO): NO